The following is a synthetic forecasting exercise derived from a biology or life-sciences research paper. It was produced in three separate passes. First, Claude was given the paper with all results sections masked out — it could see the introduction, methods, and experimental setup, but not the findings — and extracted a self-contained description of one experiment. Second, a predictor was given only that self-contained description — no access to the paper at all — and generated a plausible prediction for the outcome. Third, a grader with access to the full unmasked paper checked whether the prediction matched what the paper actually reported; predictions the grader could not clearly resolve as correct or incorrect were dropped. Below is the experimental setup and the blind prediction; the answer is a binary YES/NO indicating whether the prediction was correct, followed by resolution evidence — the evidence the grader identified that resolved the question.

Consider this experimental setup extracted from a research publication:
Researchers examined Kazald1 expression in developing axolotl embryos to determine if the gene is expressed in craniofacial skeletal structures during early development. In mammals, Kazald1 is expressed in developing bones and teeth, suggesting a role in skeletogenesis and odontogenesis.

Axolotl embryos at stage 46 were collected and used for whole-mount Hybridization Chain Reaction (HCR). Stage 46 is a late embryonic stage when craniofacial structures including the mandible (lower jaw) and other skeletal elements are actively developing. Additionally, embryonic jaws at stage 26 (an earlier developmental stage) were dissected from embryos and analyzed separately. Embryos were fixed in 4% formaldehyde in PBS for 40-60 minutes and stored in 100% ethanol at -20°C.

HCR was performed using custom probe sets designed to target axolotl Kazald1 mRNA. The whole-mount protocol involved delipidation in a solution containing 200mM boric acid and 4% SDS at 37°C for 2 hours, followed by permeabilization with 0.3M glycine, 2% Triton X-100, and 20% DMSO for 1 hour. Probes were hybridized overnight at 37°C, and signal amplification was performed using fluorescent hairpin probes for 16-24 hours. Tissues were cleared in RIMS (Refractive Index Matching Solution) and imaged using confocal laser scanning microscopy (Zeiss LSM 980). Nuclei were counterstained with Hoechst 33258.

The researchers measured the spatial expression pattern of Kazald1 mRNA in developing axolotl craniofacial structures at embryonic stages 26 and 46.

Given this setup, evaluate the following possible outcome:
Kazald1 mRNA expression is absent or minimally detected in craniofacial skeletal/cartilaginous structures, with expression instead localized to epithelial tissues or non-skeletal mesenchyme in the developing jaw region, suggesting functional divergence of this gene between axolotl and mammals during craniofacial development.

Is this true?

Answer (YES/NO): NO